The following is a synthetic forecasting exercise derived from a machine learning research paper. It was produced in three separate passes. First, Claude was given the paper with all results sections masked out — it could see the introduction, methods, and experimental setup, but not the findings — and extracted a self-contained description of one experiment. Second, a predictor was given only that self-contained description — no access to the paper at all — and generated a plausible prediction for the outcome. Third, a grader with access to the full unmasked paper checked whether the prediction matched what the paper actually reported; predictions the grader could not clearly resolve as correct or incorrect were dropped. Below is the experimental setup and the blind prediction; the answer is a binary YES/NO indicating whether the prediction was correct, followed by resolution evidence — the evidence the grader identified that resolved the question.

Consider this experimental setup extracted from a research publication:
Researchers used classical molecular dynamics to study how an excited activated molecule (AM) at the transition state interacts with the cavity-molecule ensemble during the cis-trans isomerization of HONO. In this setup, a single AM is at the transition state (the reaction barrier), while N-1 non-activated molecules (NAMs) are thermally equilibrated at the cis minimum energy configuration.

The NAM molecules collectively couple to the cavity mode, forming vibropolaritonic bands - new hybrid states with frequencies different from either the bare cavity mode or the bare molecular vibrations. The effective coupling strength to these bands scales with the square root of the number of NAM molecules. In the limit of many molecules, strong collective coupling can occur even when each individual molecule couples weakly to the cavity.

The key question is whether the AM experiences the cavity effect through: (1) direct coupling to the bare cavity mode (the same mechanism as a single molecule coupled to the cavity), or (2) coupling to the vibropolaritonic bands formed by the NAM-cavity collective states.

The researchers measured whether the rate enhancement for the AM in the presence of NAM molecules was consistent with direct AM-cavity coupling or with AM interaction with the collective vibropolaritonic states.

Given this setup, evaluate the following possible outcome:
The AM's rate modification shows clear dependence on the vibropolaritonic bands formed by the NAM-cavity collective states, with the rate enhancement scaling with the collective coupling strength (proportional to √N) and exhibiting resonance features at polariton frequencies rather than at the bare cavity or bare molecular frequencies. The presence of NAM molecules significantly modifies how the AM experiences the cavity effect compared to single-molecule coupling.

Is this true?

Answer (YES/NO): YES